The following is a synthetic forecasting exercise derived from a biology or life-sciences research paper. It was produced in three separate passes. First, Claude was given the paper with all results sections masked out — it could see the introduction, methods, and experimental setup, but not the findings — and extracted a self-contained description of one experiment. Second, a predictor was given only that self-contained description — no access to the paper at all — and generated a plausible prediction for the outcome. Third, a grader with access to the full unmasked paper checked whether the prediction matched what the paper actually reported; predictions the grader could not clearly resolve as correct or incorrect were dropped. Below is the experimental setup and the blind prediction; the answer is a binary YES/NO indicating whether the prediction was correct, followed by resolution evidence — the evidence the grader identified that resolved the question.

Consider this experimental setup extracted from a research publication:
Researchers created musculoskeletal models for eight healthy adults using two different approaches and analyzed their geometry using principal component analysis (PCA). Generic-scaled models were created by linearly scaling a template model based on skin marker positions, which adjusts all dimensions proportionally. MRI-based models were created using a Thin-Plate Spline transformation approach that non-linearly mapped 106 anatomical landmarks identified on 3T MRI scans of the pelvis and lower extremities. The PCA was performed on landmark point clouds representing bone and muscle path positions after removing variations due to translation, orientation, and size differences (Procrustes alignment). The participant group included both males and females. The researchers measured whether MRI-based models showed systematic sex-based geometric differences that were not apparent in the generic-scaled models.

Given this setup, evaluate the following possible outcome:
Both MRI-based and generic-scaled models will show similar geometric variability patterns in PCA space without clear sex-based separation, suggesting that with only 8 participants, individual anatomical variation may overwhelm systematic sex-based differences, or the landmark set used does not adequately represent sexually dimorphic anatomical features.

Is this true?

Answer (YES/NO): NO